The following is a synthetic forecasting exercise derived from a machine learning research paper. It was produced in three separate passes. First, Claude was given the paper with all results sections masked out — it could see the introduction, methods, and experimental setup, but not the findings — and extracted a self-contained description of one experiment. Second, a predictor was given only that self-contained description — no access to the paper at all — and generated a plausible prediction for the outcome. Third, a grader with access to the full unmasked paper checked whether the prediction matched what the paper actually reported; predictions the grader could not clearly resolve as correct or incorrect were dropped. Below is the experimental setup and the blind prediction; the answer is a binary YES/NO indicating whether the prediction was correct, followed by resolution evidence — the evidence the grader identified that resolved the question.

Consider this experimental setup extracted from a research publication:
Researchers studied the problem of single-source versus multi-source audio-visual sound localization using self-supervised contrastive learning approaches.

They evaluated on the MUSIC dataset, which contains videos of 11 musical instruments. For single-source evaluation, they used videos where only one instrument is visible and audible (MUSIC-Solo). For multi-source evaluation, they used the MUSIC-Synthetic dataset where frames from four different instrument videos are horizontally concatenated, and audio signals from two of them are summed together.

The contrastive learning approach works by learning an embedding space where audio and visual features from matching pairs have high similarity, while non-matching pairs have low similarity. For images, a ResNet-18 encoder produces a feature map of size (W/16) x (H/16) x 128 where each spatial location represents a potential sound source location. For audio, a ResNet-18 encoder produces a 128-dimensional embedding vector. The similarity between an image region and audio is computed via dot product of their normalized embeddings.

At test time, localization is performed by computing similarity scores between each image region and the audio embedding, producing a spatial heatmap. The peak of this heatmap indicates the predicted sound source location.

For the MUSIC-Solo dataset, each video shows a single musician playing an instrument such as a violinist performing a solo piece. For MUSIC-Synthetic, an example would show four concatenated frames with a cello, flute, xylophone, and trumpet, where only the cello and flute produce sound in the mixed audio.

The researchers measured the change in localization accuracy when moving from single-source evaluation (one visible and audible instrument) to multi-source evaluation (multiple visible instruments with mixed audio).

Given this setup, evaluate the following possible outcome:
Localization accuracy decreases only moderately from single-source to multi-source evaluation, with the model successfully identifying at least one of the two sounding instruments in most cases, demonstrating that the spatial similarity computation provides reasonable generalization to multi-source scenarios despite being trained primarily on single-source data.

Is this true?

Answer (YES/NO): YES